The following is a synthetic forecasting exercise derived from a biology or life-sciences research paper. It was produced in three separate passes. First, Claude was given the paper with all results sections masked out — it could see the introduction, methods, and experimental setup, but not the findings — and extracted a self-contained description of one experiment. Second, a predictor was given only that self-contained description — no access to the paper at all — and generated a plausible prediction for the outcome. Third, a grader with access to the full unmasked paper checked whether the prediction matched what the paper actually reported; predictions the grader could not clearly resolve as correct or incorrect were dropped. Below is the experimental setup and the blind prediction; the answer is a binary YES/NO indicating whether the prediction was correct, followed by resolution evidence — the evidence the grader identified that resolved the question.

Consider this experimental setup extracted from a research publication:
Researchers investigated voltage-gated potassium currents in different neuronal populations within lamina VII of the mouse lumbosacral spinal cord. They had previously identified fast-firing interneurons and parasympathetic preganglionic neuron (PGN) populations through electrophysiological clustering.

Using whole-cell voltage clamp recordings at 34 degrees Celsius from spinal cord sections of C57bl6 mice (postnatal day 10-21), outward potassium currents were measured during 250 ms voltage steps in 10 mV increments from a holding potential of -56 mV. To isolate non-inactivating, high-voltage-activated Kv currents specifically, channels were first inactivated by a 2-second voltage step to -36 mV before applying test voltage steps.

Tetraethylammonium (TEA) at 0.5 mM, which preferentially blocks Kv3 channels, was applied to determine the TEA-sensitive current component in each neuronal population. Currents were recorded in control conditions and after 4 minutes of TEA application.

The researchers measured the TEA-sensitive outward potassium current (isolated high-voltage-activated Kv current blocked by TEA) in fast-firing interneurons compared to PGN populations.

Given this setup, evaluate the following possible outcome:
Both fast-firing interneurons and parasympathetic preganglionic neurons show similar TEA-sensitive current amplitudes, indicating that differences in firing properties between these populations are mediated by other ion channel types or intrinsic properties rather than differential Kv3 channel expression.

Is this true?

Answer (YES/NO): NO